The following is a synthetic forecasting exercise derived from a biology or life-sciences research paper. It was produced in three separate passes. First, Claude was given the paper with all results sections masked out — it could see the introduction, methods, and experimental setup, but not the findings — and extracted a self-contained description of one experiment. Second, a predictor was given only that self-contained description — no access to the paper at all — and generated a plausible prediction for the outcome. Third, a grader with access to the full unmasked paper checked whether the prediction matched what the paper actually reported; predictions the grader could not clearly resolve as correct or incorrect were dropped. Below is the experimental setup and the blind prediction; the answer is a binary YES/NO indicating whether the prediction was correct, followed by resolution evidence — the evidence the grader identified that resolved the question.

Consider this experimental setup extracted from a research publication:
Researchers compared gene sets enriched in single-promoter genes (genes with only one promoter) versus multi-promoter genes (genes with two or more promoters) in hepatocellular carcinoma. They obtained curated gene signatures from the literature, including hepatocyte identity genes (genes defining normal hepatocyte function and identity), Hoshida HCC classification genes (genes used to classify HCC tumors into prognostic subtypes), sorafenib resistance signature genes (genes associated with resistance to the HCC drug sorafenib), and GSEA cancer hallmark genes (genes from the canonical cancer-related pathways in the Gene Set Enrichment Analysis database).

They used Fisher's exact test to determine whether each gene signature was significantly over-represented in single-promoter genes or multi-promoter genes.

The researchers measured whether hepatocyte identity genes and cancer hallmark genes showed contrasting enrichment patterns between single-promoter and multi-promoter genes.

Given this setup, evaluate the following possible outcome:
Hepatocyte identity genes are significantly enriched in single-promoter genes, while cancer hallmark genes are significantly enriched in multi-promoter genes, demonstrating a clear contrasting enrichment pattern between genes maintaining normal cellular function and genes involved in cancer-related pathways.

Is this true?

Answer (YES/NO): NO